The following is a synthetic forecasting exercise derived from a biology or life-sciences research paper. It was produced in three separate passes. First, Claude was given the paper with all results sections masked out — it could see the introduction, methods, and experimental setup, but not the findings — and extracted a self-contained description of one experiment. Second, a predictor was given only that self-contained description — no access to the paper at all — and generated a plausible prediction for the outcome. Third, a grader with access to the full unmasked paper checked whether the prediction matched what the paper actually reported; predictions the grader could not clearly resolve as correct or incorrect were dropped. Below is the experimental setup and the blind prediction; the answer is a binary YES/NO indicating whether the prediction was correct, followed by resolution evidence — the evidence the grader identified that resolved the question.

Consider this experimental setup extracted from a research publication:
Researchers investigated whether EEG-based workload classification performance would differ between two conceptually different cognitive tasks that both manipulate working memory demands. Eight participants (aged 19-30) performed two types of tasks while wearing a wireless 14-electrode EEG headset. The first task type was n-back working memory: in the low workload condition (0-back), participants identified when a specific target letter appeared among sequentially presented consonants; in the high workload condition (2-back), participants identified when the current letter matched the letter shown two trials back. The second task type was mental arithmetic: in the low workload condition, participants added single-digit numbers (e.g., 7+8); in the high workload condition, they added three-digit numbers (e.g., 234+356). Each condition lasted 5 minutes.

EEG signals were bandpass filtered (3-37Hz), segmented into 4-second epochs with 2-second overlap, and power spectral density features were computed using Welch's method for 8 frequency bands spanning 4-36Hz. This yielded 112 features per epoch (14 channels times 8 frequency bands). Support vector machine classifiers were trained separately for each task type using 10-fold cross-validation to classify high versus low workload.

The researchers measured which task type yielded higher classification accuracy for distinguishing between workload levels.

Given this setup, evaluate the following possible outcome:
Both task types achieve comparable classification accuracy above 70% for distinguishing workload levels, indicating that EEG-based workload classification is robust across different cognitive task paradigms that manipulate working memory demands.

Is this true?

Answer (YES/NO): NO